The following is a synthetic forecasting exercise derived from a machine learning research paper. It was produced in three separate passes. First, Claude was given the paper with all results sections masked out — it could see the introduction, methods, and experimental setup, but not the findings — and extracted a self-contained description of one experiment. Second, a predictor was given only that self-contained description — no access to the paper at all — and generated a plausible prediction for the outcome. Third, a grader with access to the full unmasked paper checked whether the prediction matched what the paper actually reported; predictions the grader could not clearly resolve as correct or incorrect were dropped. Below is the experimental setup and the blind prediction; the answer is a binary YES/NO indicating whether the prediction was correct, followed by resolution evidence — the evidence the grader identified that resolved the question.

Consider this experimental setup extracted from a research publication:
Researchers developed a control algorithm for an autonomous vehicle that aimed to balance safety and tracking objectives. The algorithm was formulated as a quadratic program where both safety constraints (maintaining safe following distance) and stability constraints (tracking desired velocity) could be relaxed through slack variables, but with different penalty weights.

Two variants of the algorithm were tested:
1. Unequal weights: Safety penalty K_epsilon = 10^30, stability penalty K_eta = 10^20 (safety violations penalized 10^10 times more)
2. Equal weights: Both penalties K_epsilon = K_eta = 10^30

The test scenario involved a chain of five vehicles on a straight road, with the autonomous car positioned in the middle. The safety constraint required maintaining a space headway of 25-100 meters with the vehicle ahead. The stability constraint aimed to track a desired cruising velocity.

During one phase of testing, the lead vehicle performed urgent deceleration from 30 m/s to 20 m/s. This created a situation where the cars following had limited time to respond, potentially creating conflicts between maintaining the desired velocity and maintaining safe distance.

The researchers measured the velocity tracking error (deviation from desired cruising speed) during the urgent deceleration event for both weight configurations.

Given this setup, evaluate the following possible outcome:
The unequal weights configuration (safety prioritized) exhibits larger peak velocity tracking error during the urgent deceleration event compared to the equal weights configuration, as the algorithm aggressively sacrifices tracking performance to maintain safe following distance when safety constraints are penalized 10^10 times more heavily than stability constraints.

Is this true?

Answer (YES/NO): YES